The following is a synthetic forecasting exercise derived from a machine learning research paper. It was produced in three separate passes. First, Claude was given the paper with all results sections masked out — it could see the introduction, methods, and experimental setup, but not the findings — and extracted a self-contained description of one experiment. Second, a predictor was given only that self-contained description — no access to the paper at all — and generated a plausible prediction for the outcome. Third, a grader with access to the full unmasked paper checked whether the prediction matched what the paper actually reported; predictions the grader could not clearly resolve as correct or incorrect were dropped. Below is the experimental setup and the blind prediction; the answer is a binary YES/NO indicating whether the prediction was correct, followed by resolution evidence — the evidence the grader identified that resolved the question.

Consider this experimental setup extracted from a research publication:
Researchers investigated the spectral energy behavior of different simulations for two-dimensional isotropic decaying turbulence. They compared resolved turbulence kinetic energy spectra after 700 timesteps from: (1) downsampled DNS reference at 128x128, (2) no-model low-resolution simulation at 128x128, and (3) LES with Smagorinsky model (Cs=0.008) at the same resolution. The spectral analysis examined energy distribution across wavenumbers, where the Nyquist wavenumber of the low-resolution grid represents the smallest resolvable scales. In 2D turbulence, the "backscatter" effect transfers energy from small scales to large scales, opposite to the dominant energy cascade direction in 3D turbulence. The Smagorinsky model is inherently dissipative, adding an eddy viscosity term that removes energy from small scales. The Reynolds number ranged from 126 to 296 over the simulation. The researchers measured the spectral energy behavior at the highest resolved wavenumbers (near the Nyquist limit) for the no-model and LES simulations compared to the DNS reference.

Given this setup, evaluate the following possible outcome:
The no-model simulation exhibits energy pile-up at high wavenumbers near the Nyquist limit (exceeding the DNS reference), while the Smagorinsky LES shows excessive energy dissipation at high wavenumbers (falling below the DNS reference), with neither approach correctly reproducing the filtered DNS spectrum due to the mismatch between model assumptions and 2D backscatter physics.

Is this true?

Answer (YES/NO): YES